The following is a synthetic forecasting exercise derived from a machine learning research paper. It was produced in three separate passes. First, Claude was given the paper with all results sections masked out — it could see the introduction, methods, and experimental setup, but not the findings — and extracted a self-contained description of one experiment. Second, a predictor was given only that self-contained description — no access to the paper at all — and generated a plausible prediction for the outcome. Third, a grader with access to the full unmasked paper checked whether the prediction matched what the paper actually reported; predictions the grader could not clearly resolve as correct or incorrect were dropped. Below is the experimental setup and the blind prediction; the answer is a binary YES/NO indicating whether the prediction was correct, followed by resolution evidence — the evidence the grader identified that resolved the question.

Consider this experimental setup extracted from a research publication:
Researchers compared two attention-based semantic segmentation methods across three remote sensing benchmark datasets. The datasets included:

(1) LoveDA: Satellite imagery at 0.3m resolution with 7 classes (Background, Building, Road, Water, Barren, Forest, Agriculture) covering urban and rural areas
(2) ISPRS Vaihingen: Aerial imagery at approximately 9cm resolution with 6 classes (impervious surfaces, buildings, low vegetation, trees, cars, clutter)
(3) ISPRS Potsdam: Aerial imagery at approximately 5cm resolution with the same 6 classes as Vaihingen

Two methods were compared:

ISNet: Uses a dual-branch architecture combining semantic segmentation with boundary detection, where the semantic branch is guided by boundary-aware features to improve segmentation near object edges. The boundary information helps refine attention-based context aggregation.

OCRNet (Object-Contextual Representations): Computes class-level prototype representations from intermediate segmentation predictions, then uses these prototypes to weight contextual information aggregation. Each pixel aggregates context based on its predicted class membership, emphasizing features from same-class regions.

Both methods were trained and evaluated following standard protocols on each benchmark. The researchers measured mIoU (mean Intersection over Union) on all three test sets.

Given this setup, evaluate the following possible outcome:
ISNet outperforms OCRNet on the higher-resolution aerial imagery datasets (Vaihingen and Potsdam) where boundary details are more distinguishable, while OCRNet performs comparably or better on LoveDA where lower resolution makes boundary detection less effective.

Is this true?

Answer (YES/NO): NO